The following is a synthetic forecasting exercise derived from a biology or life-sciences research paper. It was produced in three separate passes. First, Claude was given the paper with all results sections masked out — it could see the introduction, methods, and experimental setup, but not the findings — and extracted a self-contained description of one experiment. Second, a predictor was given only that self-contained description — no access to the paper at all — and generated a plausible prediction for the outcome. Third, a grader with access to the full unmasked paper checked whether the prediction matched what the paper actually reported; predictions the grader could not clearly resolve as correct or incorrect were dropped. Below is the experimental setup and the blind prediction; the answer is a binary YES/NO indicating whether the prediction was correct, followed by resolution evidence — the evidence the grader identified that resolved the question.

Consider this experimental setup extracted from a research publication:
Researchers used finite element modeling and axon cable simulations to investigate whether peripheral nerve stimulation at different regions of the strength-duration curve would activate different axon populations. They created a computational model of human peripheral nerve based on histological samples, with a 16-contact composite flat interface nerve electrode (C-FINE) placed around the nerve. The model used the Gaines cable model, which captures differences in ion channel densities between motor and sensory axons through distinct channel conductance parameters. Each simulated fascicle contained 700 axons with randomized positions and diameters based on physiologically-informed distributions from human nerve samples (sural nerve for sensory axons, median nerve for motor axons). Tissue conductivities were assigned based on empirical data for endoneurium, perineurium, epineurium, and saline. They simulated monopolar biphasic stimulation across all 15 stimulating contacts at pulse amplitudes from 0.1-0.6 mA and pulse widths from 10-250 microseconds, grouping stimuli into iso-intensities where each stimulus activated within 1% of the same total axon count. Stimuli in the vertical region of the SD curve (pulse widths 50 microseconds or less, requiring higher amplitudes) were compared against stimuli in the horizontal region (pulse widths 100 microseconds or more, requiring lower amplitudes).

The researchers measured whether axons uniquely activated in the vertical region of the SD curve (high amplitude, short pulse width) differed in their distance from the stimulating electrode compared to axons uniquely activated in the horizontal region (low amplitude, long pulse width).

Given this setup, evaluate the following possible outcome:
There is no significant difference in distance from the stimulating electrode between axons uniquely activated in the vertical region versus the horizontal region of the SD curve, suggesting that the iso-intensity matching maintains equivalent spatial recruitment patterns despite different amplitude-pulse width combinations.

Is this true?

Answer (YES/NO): NO